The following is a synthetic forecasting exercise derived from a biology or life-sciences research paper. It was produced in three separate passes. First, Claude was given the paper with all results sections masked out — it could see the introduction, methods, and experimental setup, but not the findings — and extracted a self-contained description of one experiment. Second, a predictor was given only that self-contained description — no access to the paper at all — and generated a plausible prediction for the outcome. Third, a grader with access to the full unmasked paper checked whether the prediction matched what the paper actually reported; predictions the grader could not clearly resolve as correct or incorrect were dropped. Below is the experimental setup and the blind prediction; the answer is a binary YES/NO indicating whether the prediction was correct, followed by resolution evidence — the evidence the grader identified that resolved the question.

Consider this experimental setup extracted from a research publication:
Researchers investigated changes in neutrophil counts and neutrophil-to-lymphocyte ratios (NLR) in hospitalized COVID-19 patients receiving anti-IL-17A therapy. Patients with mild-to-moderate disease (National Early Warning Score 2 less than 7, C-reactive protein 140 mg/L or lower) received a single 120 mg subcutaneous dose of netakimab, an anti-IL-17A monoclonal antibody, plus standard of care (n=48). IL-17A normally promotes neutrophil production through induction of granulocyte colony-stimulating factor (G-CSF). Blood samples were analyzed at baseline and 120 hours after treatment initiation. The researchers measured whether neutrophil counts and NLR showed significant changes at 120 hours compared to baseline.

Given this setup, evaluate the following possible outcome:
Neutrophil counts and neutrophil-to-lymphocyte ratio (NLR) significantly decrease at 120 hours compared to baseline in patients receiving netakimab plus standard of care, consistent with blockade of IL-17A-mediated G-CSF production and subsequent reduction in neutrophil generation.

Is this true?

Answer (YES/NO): NO